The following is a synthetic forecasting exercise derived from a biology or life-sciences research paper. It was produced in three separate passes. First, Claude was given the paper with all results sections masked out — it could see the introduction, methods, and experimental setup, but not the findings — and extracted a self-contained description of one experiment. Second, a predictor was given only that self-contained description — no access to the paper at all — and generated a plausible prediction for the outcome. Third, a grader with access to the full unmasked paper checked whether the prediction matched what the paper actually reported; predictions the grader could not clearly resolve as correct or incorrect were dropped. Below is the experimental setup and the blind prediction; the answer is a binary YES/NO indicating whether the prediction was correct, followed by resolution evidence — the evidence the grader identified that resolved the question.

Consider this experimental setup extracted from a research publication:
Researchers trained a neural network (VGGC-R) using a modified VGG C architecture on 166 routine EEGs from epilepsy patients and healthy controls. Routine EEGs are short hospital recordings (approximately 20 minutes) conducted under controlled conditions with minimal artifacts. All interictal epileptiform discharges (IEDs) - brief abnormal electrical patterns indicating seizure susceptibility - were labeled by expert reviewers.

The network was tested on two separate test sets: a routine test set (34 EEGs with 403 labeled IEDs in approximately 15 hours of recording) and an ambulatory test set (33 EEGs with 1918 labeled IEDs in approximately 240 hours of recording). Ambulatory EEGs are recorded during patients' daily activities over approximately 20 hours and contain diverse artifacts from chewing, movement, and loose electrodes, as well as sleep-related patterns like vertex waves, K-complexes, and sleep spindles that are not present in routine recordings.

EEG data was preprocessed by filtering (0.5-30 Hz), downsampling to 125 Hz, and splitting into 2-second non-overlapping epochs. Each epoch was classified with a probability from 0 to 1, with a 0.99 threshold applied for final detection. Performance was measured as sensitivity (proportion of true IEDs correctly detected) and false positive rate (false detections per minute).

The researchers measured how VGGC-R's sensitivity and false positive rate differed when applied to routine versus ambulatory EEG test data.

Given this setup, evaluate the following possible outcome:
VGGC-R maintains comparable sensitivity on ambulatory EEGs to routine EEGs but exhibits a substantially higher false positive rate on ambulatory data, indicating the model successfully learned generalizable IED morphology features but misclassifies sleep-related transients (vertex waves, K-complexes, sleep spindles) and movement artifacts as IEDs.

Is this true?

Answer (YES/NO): NO